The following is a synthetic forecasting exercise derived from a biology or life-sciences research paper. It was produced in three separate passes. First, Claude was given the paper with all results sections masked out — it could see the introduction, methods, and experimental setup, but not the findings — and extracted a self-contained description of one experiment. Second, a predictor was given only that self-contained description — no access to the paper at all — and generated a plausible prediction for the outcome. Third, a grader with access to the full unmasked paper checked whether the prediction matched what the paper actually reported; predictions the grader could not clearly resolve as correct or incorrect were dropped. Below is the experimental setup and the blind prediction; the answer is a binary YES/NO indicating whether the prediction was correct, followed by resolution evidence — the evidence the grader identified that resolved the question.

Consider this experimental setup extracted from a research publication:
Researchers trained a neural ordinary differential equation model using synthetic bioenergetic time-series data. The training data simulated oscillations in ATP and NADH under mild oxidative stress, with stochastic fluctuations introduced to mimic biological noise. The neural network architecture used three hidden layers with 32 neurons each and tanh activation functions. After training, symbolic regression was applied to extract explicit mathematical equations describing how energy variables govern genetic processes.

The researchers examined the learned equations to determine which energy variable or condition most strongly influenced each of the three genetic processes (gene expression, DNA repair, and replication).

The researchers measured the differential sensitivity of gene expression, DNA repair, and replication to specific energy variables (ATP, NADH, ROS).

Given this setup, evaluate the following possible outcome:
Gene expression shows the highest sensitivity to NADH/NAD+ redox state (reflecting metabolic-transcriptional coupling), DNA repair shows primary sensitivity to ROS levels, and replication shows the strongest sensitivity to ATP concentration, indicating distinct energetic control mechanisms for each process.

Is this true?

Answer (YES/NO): NO